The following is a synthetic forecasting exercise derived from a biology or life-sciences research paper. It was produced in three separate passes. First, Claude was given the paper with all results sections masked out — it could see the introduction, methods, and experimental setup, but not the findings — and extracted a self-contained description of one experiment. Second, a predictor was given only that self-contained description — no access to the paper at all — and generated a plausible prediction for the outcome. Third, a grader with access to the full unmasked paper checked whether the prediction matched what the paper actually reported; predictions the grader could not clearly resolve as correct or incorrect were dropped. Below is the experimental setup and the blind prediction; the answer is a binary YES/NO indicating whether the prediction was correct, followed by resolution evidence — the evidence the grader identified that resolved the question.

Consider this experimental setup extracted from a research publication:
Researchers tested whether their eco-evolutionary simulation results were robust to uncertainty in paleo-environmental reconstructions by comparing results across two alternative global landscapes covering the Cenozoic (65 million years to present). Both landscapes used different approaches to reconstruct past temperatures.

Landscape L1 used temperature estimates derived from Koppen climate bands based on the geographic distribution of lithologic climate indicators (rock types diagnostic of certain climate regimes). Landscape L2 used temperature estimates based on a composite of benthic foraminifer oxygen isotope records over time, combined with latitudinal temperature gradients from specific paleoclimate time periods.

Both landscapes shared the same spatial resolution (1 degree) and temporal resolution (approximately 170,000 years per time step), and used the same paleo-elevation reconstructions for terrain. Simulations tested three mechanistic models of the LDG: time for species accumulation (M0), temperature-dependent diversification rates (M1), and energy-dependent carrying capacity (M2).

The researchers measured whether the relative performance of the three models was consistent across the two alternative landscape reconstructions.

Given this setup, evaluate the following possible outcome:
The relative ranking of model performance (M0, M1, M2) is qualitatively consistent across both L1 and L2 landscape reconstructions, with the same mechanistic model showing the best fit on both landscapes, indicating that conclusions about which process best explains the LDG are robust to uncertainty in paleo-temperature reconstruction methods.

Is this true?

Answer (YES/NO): YES